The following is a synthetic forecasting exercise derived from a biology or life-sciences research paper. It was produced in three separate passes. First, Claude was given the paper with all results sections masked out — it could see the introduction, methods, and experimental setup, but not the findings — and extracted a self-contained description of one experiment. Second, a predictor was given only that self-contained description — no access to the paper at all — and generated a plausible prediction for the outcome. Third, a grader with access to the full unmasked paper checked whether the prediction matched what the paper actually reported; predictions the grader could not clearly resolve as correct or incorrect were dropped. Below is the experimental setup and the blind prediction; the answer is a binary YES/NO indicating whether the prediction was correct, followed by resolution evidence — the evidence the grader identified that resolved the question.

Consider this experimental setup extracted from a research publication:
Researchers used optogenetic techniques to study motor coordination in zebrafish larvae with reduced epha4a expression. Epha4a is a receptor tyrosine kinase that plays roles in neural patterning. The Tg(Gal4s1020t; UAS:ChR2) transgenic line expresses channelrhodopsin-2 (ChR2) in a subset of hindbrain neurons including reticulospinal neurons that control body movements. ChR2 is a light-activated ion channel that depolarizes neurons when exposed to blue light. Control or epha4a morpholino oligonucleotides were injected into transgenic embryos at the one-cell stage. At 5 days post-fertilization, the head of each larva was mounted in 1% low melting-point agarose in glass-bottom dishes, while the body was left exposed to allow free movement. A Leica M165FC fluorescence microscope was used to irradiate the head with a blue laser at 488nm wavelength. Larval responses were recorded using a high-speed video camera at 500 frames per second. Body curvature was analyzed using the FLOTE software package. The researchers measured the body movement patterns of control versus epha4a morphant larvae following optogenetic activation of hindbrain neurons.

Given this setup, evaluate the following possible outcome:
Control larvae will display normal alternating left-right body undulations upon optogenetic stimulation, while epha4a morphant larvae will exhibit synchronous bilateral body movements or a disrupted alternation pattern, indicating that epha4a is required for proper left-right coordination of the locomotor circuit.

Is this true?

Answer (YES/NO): YES